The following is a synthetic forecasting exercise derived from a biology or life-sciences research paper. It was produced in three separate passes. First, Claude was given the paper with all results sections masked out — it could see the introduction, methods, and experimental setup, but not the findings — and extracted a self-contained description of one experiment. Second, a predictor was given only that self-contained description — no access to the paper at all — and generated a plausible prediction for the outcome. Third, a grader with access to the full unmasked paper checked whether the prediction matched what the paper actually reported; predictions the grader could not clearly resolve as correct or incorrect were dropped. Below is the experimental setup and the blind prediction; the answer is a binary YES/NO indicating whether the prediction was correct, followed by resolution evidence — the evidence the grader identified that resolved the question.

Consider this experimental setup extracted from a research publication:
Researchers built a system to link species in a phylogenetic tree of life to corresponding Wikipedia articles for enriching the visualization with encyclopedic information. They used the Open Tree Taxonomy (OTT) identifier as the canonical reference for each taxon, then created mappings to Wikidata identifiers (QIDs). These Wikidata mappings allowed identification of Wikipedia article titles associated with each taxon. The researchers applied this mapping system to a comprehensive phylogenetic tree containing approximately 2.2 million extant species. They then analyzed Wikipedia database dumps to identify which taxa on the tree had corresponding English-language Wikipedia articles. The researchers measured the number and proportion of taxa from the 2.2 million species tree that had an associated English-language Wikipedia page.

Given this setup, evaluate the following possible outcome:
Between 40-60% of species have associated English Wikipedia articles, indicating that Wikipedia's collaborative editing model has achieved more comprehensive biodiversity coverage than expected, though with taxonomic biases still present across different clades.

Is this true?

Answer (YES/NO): NO